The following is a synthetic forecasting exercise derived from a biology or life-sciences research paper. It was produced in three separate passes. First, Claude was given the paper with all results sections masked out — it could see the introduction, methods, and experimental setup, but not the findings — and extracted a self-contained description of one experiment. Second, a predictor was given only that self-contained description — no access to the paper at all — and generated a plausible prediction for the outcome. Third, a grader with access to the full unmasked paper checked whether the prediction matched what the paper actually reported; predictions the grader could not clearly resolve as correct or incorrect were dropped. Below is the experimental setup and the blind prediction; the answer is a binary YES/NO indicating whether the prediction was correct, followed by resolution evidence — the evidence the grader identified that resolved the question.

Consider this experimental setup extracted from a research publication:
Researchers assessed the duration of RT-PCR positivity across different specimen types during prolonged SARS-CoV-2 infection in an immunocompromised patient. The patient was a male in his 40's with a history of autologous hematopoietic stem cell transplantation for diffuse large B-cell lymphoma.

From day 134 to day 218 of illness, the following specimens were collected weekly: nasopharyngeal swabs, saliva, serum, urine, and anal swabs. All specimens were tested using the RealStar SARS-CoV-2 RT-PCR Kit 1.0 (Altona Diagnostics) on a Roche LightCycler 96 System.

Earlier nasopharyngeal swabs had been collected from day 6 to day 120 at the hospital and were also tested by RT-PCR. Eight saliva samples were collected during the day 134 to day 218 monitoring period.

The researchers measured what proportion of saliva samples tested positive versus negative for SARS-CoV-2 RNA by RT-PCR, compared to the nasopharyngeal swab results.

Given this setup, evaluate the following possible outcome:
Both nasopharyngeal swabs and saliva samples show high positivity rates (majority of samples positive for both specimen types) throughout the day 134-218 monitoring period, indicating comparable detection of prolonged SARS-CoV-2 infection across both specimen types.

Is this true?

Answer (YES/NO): NO